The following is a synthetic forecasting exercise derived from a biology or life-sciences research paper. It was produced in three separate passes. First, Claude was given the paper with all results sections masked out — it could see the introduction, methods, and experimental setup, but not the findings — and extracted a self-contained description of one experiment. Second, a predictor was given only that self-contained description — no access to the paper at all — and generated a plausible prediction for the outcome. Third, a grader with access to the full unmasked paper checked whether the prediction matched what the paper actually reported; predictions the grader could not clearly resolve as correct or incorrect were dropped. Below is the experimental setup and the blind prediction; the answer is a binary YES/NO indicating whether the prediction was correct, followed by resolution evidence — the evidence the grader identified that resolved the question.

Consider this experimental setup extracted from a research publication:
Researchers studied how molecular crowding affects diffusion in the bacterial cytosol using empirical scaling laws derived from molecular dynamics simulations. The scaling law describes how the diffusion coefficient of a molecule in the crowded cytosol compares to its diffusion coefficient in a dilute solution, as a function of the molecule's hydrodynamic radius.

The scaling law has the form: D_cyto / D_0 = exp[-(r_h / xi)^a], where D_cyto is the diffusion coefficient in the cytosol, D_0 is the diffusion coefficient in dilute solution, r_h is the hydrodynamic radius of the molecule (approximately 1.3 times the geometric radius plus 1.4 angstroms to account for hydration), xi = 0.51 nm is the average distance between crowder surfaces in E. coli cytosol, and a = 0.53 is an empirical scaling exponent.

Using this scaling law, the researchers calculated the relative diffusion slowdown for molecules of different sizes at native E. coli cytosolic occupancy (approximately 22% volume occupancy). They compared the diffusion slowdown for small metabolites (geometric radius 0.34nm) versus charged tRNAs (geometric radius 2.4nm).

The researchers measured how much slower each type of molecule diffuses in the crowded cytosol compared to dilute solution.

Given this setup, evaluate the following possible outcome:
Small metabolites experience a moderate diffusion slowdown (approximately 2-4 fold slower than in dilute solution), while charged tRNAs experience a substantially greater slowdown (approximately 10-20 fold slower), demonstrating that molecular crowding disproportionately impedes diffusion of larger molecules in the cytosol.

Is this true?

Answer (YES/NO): YES